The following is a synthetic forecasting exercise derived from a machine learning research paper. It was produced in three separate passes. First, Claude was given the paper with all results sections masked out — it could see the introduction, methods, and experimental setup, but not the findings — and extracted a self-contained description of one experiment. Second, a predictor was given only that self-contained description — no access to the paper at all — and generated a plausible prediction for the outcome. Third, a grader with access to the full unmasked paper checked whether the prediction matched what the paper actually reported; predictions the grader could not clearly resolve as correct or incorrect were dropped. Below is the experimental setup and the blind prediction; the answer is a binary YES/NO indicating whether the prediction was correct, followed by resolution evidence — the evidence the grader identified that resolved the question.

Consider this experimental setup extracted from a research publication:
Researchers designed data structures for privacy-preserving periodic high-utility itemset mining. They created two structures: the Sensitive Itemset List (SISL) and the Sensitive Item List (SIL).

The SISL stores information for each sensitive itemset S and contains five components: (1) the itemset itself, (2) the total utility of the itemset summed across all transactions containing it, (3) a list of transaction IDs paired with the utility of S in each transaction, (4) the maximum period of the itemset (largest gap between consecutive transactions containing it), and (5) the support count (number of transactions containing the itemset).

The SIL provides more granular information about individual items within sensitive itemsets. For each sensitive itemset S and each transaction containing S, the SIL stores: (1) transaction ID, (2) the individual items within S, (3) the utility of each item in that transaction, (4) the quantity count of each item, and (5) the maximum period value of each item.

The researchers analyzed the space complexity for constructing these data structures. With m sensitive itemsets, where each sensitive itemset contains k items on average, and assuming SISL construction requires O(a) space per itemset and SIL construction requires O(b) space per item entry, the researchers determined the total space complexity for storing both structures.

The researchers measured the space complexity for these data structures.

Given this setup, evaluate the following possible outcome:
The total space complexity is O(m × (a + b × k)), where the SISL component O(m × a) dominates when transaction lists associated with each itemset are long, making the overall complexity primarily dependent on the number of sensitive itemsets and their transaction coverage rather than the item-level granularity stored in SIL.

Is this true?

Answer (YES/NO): NO